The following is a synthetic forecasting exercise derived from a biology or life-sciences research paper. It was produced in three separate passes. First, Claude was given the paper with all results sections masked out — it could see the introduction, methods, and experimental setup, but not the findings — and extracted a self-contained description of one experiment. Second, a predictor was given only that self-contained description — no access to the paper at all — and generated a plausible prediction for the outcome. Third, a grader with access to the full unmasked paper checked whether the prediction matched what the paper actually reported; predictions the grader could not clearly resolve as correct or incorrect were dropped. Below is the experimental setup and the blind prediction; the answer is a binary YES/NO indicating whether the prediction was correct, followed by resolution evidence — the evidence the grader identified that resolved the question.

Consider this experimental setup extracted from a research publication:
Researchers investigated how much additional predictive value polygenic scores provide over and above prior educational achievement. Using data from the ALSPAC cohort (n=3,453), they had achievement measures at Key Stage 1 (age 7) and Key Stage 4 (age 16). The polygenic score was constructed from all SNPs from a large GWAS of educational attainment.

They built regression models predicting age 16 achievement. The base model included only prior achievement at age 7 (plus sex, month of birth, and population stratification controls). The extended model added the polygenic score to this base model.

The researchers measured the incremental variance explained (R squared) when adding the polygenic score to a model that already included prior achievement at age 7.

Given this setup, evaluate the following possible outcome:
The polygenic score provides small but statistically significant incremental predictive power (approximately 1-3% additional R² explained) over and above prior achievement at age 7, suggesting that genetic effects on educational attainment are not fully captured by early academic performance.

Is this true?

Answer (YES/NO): NO